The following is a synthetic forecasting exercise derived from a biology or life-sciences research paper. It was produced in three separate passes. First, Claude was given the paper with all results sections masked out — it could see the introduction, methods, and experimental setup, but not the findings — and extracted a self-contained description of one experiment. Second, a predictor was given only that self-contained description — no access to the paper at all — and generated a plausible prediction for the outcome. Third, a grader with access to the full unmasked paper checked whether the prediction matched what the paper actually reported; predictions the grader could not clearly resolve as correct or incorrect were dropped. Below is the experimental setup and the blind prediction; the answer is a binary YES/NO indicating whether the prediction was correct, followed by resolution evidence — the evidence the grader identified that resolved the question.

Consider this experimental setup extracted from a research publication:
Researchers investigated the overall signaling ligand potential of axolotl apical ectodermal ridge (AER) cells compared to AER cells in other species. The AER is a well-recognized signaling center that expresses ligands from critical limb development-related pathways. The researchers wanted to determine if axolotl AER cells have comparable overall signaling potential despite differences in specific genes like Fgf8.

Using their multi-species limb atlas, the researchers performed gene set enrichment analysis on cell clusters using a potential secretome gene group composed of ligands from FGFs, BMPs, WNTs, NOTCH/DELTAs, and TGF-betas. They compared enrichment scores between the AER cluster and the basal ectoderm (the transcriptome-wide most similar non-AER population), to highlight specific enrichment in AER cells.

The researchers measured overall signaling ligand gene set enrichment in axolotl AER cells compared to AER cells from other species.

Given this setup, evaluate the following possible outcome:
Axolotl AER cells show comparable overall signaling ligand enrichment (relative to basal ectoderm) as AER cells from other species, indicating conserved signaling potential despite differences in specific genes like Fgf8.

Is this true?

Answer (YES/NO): YES